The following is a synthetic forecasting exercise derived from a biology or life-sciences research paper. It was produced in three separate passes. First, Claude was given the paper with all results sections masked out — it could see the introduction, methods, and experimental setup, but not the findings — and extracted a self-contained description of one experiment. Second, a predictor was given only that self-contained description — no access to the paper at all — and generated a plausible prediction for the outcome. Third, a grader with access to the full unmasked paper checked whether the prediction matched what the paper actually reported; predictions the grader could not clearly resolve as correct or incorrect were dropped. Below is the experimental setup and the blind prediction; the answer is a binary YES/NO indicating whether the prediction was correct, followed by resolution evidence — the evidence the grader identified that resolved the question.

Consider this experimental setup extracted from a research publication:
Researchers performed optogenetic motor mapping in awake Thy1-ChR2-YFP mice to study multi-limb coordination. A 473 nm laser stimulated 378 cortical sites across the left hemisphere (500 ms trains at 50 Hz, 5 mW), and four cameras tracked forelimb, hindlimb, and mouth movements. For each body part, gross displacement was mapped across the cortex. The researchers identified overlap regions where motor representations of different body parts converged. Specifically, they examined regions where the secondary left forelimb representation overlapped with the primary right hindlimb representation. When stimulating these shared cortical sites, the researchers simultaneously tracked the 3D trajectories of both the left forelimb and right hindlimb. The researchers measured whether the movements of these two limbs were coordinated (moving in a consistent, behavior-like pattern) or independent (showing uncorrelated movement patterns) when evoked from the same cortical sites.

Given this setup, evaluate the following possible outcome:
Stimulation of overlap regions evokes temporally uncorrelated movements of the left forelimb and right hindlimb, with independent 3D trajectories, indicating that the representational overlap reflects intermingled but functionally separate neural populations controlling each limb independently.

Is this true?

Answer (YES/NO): NO